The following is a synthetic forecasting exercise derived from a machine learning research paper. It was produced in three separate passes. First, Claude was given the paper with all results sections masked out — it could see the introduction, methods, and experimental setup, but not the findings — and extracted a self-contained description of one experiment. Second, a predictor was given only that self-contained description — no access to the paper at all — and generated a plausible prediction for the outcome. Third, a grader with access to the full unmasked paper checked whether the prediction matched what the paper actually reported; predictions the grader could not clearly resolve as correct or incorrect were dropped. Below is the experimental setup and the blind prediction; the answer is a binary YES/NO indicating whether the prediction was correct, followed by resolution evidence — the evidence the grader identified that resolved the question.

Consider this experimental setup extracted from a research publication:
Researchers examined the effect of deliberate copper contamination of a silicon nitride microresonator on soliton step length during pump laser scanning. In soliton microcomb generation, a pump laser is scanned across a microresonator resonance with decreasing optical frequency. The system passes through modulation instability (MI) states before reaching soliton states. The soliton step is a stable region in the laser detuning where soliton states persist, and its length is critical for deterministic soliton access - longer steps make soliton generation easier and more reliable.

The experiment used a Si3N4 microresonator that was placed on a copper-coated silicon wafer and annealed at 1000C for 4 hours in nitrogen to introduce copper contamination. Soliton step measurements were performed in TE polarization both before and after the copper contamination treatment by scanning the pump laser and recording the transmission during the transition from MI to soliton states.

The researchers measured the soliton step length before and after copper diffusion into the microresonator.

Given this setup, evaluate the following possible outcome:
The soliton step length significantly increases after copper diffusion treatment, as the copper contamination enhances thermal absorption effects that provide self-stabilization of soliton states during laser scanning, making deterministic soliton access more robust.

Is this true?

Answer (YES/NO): NO